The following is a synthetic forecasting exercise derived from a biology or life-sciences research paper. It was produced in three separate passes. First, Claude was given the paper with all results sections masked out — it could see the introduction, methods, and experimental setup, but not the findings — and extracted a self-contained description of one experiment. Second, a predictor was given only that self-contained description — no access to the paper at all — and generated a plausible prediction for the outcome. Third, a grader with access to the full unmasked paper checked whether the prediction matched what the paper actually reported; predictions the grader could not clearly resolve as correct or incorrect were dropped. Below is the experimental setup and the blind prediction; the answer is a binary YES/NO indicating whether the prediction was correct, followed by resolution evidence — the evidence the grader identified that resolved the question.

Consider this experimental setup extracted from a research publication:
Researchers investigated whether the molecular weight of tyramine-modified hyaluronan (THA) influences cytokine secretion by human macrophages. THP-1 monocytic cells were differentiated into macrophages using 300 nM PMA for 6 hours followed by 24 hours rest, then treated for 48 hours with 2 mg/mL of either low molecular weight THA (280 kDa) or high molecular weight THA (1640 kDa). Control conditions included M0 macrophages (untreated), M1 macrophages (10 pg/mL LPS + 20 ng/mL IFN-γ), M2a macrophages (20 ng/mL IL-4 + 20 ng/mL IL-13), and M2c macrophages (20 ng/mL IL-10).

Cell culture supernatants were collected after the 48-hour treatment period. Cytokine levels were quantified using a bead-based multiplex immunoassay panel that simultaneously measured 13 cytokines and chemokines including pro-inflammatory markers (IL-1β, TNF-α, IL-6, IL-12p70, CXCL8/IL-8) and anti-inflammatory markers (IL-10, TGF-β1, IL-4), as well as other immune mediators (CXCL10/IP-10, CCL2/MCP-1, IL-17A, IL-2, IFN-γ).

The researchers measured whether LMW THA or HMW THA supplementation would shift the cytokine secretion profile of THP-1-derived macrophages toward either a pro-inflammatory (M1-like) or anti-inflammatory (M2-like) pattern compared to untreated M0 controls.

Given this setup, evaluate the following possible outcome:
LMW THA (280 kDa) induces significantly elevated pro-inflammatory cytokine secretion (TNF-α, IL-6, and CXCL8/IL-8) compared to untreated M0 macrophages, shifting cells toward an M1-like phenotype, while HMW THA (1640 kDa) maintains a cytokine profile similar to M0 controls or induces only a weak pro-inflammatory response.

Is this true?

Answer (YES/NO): NO